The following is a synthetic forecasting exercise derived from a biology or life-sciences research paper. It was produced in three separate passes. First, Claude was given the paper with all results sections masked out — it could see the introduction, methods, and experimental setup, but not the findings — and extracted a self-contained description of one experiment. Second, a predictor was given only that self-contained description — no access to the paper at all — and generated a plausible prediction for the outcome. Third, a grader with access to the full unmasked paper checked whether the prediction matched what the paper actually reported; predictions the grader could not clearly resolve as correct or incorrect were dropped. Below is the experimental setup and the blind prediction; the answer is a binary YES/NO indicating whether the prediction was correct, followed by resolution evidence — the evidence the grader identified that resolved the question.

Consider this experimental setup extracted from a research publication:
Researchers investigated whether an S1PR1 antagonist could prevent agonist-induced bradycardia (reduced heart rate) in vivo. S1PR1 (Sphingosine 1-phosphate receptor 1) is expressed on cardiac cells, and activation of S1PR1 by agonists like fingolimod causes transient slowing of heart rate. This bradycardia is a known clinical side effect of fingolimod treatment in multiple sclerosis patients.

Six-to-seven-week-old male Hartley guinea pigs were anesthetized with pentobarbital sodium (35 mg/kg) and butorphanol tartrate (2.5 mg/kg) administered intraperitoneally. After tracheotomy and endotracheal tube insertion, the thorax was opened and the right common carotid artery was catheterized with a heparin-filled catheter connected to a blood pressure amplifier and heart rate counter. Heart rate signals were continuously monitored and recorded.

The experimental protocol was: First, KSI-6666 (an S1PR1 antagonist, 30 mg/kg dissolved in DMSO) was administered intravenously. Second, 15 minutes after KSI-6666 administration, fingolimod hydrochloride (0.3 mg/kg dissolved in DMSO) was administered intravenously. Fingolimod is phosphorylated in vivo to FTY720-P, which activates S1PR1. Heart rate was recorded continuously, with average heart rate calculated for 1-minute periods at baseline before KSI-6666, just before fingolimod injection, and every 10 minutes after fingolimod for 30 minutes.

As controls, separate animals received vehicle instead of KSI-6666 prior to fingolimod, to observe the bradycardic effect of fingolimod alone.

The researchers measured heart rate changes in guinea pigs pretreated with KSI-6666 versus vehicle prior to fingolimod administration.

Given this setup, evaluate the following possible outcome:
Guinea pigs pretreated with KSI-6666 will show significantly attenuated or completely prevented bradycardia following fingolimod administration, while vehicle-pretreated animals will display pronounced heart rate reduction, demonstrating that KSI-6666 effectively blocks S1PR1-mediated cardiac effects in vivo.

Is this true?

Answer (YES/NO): YES